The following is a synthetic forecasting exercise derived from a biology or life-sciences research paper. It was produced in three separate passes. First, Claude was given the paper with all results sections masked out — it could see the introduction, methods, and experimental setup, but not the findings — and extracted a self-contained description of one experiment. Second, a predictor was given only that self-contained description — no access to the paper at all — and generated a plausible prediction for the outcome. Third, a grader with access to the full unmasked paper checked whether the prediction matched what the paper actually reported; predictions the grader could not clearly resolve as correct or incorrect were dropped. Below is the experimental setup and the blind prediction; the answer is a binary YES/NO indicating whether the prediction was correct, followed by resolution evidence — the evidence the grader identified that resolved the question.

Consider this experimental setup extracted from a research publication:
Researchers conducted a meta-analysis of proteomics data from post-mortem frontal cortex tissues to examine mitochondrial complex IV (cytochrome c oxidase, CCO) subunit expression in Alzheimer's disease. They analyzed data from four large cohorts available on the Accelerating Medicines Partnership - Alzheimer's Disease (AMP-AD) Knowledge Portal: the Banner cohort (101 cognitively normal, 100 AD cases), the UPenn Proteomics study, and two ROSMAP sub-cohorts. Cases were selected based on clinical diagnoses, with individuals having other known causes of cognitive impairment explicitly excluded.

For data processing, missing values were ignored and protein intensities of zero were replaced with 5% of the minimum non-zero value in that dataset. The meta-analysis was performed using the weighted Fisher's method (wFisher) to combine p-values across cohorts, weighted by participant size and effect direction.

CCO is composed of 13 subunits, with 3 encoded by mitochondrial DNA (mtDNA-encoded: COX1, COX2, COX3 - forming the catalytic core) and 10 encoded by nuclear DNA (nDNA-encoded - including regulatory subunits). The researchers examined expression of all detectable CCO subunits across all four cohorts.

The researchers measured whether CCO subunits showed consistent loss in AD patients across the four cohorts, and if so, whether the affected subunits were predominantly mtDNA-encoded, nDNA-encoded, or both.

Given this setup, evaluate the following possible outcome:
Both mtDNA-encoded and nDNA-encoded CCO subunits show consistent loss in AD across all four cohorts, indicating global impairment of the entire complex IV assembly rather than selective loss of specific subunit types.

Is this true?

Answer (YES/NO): NO